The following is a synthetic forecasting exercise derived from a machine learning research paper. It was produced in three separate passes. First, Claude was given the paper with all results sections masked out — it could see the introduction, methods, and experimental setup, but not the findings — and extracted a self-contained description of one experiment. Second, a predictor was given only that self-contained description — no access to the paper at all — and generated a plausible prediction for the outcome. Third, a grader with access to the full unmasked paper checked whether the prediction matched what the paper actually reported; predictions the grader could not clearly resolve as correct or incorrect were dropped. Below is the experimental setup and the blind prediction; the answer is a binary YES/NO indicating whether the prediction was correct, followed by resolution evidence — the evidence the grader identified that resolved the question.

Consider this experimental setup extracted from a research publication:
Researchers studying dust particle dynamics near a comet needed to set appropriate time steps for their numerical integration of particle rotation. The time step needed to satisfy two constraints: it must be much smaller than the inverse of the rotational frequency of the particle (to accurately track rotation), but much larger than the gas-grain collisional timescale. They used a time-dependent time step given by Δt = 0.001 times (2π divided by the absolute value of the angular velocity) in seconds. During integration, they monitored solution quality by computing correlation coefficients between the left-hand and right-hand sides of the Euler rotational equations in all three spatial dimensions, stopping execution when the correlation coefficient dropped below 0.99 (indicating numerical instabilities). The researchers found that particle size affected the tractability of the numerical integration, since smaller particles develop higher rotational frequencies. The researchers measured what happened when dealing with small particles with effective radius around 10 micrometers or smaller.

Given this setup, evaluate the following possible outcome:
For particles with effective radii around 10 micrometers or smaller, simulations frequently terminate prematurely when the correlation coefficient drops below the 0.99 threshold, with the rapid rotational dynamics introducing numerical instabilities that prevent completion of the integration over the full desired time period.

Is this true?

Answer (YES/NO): YES